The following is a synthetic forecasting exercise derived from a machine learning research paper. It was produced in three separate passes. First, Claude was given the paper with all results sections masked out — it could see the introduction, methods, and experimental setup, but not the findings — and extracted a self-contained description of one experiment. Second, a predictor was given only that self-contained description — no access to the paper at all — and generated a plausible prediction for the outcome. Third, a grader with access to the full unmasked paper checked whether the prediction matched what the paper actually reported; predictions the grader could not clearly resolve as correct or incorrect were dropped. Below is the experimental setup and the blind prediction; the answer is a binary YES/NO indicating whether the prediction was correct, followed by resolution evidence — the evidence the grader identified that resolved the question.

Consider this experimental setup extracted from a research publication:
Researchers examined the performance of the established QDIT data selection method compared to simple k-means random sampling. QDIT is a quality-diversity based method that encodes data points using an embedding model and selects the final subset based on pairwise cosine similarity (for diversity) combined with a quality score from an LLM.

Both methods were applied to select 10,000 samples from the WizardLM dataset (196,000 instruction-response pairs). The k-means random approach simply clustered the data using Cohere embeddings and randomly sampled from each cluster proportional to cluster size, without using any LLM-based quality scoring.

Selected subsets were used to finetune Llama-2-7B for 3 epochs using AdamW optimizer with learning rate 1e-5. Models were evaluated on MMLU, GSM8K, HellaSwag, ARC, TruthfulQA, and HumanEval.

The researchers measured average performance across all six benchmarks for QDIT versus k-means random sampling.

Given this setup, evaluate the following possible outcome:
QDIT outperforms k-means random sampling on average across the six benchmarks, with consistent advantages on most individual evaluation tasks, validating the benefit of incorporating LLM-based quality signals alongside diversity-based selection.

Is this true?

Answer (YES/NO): NO